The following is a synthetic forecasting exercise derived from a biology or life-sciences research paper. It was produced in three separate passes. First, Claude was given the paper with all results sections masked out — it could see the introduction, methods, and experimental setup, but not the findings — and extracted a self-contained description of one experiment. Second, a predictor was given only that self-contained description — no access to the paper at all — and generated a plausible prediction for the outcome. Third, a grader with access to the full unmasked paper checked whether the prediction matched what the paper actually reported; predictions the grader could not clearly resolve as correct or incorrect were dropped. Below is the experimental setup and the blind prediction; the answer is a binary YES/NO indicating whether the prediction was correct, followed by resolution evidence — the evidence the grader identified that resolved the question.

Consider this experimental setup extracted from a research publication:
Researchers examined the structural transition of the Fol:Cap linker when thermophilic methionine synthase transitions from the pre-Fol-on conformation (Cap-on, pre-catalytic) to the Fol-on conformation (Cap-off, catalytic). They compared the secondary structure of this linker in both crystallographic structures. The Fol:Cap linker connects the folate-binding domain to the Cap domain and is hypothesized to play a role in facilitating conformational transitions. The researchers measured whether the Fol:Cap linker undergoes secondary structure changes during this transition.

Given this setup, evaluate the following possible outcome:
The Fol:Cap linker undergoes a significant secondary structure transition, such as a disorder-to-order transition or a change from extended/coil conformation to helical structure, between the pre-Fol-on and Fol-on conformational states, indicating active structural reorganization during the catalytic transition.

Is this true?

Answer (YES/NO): YES